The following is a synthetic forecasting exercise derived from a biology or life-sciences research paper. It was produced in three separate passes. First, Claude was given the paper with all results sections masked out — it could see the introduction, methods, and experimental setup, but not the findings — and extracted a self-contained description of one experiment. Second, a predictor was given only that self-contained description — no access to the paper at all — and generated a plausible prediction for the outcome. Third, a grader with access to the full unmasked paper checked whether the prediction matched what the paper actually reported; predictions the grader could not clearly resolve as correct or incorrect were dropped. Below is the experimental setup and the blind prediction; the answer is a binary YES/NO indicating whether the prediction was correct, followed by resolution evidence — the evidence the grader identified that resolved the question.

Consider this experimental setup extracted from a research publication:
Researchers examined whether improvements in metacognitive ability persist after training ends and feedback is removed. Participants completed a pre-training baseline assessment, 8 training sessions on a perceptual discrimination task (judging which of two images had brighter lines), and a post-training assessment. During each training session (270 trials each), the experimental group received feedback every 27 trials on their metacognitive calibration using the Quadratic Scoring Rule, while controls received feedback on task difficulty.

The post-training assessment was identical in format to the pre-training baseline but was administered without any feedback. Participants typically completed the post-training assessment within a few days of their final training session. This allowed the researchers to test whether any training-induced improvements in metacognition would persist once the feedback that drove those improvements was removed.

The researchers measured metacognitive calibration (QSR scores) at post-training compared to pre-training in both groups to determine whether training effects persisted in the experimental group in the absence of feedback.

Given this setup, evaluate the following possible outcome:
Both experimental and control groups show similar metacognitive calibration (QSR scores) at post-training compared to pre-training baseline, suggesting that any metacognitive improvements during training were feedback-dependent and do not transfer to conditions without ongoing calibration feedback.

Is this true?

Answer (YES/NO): NO